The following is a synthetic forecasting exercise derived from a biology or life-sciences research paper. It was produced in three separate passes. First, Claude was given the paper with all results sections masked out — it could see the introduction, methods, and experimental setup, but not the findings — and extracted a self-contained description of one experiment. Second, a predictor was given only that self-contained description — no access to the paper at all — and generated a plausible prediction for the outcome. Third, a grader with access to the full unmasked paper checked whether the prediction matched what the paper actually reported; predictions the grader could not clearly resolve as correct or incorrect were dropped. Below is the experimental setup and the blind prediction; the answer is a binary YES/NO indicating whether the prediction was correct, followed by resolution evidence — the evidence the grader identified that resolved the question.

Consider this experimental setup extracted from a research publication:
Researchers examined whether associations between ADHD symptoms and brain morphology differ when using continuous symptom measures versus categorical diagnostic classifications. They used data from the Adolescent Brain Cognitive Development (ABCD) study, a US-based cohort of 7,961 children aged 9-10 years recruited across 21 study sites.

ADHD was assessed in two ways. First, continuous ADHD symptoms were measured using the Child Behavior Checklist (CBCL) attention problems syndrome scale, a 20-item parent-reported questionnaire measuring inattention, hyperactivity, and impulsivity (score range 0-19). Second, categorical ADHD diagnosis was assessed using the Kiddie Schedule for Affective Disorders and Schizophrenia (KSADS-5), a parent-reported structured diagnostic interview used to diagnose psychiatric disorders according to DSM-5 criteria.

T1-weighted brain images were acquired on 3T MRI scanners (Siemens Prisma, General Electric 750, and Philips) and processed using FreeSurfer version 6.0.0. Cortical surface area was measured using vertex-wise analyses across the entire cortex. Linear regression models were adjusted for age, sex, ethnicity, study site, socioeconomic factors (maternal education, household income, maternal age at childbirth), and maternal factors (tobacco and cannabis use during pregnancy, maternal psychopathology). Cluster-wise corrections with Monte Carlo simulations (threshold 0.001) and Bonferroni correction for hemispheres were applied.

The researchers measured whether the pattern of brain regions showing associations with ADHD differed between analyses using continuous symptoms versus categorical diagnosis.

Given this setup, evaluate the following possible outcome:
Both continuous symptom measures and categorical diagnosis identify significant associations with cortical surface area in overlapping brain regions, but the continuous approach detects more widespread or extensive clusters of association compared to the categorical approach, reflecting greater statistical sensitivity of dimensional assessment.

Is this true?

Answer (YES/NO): YES